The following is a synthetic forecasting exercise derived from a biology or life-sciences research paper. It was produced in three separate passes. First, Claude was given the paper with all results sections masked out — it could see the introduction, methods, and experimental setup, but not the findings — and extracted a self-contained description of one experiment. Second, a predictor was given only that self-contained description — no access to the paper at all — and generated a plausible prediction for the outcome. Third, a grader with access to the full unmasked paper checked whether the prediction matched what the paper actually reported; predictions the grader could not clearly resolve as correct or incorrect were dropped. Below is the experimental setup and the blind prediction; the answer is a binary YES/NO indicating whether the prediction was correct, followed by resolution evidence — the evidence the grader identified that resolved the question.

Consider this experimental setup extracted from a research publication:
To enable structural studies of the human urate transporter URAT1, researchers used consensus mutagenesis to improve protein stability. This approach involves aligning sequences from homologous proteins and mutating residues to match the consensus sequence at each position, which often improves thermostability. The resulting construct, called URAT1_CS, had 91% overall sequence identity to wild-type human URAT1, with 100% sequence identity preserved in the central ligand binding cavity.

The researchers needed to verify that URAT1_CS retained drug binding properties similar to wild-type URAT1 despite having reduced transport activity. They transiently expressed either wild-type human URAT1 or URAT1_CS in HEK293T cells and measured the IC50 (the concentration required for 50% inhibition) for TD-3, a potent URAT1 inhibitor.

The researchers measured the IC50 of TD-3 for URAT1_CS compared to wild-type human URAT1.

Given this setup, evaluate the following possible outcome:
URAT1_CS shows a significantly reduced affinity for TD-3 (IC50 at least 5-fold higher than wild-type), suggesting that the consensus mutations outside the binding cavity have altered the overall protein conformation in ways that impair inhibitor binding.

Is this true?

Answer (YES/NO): NO